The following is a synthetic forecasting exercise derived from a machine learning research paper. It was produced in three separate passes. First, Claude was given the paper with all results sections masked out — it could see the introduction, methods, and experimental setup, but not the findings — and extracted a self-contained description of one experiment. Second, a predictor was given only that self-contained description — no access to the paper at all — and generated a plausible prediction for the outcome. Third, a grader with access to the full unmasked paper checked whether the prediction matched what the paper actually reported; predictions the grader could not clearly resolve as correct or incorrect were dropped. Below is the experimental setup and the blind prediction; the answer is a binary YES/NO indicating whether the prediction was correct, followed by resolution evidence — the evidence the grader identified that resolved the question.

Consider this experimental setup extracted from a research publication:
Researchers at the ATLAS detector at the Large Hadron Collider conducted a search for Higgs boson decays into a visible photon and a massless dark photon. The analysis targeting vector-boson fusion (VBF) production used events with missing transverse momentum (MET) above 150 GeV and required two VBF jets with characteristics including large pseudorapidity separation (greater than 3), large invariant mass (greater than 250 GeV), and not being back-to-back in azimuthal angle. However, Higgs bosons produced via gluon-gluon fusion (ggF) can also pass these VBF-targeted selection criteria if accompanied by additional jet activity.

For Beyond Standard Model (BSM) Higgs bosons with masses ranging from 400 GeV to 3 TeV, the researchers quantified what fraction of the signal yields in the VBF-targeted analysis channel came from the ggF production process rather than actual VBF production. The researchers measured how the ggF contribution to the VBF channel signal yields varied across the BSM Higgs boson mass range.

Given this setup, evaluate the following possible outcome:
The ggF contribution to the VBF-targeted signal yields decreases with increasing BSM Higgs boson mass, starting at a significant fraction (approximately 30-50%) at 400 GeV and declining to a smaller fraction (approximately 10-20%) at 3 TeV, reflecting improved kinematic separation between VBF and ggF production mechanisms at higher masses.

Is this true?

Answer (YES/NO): NO